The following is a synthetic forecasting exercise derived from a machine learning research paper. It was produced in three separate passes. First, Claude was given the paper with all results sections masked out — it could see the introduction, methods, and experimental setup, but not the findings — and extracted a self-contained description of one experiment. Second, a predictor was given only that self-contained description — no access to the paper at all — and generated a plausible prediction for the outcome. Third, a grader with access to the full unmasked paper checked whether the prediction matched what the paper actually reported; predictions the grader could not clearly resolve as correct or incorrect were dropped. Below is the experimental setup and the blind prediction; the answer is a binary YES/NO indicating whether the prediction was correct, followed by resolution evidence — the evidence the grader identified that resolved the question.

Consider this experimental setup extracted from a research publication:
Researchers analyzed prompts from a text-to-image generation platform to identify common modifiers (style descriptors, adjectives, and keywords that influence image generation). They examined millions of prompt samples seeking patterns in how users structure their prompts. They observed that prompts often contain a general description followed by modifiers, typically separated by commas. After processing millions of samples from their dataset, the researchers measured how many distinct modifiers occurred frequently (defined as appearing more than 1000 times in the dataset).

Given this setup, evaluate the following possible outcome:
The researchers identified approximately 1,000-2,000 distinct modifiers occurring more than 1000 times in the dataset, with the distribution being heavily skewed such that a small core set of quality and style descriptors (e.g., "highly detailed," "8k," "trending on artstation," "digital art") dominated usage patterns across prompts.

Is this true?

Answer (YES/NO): YES